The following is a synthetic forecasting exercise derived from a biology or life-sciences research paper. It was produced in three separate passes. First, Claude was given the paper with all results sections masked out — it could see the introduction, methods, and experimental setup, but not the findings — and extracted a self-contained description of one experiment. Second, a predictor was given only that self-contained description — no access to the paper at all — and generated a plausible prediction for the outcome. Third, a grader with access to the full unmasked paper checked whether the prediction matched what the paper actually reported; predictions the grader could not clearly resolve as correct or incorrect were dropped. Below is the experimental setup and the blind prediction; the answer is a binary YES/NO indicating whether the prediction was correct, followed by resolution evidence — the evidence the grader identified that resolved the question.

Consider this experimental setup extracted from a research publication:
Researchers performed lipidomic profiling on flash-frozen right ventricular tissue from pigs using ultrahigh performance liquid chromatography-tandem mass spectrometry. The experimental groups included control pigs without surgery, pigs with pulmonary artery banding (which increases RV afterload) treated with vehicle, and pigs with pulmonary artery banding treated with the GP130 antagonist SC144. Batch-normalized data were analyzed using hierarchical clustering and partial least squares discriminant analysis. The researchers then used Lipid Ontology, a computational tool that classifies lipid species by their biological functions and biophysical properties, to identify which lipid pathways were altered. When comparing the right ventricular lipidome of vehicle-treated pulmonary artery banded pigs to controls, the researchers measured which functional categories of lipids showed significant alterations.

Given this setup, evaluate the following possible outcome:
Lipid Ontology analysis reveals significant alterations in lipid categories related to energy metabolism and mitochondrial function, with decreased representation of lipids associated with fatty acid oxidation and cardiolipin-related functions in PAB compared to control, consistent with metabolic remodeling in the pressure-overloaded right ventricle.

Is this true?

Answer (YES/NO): NO